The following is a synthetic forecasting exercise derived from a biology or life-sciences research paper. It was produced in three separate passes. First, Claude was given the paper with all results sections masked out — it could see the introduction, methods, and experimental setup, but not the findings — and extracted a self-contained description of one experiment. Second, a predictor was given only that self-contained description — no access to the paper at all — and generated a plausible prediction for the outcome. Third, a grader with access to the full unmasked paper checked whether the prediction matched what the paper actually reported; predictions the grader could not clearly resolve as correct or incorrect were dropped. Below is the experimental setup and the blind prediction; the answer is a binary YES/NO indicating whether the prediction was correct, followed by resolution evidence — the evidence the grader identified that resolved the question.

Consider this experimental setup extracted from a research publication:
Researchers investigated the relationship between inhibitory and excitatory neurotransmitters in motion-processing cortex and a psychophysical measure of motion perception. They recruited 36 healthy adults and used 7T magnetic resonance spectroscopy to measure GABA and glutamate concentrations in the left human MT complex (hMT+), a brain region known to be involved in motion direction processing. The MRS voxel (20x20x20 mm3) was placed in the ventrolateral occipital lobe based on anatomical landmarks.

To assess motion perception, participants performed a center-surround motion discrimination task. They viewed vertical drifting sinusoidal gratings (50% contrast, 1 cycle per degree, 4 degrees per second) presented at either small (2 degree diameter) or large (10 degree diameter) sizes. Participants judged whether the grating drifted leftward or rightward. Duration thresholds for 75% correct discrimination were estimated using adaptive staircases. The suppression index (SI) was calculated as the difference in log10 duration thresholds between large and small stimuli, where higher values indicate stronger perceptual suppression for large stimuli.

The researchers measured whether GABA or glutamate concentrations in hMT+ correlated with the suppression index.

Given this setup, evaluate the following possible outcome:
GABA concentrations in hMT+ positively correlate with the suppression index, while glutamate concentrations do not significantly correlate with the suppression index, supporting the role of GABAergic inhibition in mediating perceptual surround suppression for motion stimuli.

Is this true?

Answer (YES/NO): YES